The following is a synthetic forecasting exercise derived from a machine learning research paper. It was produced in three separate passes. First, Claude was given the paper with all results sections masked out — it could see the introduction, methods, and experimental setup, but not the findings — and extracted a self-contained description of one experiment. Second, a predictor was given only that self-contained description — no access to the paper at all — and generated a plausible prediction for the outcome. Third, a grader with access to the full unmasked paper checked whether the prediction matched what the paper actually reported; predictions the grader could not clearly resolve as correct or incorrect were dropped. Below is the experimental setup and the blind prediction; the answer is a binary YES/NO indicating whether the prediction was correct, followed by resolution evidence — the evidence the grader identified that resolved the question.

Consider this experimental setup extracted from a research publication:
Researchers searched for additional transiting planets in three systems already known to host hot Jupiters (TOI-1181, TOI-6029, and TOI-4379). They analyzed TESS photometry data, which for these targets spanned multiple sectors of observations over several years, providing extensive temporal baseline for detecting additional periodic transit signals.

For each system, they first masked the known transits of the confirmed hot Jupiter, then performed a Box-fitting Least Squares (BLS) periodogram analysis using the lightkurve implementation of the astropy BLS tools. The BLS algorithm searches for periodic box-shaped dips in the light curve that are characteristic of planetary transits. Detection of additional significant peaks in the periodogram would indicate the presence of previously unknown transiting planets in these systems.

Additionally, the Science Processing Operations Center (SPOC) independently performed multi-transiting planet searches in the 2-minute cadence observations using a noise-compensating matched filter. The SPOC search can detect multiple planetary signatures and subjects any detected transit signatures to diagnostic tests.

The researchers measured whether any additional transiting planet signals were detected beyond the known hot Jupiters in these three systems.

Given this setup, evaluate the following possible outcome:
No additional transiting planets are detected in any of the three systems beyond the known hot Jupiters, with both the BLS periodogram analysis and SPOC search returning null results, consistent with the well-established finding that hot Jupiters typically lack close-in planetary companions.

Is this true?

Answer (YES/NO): YES